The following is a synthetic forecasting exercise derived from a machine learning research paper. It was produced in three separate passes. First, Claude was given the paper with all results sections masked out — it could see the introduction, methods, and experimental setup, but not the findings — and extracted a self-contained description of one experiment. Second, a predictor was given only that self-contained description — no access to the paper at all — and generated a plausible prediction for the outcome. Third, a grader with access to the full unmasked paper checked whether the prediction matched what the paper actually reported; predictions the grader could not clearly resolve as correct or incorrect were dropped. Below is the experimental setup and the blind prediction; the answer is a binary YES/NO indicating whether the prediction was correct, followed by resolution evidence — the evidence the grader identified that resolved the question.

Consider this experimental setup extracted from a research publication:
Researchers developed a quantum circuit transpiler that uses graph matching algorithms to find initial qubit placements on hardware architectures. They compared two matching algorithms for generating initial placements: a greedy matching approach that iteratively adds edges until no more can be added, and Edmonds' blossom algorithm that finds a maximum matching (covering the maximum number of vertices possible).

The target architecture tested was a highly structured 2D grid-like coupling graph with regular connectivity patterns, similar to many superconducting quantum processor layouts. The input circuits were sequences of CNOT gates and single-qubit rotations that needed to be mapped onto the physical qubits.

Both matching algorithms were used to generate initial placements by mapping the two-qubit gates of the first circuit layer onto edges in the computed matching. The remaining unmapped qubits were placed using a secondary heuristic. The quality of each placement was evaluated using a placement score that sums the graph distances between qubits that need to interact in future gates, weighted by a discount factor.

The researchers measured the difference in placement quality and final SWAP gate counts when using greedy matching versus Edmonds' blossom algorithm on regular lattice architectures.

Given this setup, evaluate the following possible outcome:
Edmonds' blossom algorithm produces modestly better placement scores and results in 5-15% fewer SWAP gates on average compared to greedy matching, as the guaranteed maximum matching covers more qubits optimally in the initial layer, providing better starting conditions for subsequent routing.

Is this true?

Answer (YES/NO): NO